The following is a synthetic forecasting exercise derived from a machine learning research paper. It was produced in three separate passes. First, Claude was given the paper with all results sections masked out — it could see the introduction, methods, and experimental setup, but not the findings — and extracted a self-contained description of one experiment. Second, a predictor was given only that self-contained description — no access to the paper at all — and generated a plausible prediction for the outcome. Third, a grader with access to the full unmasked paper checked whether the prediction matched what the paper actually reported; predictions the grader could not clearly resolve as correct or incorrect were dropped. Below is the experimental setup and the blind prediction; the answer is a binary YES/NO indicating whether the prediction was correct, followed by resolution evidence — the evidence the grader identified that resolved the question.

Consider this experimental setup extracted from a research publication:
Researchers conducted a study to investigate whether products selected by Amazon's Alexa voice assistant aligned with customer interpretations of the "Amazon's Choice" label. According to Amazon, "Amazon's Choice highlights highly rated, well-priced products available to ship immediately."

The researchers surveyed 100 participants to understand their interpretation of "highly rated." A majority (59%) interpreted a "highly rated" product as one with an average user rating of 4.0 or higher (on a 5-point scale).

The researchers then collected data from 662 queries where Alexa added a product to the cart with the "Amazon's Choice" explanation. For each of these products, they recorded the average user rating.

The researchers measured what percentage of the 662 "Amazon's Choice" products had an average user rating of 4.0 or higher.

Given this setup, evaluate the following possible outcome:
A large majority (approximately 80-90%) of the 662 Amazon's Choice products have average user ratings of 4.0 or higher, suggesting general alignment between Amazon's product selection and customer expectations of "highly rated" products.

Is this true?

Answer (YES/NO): NO